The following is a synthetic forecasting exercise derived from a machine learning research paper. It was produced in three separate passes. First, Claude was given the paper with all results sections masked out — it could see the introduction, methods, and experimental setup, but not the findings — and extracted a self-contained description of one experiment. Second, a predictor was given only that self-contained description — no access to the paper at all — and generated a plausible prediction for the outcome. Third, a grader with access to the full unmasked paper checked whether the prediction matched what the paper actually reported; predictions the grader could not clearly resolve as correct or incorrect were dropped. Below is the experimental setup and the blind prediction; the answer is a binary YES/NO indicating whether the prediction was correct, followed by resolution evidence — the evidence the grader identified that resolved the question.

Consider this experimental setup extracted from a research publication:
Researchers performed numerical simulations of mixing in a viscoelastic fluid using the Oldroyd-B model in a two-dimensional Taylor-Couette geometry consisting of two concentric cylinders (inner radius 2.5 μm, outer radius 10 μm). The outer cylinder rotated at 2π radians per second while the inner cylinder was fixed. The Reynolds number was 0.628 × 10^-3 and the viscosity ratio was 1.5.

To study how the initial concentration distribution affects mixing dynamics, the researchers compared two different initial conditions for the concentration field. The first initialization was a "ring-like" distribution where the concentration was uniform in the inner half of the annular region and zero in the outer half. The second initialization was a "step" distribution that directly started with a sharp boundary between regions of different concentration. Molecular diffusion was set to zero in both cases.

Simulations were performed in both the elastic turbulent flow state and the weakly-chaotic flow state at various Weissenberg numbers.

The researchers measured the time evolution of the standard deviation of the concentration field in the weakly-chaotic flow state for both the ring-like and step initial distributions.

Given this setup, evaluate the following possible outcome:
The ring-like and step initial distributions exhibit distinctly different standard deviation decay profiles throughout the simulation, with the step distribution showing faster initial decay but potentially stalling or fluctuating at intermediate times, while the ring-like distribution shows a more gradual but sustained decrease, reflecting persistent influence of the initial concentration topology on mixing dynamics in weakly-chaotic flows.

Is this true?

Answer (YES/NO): NO